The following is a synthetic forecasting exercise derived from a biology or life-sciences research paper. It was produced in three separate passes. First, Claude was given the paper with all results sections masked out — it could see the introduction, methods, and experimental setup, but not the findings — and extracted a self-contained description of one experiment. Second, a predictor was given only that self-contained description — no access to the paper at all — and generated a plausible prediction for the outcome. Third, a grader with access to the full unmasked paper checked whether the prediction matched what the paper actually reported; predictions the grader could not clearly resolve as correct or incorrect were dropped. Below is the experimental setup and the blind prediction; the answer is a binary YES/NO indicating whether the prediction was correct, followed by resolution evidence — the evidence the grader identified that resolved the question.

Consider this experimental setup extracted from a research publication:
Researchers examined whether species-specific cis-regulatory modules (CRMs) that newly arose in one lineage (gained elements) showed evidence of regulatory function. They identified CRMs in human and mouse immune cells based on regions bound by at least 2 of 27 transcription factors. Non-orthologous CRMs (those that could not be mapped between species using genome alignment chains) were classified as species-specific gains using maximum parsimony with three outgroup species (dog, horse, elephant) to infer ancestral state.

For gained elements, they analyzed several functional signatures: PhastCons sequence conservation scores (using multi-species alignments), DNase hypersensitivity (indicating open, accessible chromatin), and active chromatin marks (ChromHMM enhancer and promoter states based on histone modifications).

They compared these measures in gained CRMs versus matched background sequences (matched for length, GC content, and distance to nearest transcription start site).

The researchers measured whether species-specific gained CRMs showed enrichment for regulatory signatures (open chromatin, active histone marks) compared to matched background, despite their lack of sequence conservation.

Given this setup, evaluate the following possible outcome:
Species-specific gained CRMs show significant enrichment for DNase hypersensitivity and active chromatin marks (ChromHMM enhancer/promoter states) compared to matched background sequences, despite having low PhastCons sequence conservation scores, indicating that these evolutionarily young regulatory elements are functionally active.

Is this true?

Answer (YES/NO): YES